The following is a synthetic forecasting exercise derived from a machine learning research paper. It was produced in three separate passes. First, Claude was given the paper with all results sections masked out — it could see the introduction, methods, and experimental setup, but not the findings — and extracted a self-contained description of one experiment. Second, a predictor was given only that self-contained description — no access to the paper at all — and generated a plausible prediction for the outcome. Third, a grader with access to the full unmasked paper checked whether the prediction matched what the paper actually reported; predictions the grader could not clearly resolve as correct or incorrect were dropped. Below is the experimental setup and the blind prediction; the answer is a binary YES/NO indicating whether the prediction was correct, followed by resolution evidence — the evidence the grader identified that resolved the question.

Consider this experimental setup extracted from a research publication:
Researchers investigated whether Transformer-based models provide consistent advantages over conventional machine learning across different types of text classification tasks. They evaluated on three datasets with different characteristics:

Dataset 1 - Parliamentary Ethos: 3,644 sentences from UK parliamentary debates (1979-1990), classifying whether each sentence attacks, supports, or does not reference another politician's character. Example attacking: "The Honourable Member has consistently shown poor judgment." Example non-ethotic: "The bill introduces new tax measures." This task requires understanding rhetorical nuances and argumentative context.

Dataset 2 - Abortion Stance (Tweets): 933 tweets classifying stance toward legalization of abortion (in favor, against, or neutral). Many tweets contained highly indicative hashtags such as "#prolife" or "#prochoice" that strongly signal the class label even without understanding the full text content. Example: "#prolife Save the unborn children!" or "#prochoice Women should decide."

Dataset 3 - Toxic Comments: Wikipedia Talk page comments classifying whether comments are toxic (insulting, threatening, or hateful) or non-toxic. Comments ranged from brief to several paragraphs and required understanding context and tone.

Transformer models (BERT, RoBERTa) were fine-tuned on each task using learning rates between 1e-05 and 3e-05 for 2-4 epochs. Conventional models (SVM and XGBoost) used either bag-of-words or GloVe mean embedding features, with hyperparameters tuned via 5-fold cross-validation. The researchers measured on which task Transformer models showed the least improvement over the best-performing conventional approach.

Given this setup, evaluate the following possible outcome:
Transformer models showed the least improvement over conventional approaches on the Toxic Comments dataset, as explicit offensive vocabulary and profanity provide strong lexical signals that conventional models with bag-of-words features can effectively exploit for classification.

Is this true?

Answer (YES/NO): NO